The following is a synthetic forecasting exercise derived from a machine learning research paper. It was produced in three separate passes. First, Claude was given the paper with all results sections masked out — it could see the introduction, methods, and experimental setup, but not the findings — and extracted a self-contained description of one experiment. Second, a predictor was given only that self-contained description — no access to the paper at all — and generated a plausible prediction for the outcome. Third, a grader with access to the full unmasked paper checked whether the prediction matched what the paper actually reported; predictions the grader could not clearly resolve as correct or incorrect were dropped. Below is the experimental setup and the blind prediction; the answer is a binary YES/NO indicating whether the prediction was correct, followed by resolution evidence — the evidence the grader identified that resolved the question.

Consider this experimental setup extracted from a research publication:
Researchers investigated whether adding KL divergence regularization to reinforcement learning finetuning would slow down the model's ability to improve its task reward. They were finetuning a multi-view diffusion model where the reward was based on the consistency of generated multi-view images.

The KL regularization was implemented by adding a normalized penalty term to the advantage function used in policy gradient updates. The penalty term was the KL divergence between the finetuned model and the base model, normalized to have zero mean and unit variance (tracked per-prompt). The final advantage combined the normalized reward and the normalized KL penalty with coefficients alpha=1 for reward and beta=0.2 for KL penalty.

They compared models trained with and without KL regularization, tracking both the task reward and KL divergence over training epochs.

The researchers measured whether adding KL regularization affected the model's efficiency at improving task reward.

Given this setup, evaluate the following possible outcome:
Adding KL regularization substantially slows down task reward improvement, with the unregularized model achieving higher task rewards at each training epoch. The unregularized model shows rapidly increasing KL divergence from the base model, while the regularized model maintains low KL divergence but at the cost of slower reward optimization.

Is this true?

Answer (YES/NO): NO